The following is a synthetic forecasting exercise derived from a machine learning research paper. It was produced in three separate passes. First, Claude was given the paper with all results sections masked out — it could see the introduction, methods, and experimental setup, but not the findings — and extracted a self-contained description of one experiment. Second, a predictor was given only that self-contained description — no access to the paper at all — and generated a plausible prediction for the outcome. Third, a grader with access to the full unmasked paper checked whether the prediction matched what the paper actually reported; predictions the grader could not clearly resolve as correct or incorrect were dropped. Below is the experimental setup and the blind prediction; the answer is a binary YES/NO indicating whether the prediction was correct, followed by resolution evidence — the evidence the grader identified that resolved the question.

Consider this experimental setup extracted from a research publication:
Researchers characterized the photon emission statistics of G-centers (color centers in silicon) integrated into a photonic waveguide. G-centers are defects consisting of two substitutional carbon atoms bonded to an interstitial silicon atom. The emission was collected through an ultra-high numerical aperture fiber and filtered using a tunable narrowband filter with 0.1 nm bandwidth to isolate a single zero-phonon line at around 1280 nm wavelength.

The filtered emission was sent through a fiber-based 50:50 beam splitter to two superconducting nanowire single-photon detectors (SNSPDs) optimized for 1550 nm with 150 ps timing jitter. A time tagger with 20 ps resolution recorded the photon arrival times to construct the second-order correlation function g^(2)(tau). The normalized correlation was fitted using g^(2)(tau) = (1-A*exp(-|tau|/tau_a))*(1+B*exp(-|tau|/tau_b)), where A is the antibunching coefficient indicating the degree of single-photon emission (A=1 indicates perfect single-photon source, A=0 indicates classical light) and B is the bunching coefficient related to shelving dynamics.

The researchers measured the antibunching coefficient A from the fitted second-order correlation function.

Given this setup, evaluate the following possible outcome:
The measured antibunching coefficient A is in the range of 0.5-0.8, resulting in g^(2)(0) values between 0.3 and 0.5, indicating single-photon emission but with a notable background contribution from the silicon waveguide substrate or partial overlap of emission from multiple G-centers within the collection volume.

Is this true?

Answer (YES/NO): NO